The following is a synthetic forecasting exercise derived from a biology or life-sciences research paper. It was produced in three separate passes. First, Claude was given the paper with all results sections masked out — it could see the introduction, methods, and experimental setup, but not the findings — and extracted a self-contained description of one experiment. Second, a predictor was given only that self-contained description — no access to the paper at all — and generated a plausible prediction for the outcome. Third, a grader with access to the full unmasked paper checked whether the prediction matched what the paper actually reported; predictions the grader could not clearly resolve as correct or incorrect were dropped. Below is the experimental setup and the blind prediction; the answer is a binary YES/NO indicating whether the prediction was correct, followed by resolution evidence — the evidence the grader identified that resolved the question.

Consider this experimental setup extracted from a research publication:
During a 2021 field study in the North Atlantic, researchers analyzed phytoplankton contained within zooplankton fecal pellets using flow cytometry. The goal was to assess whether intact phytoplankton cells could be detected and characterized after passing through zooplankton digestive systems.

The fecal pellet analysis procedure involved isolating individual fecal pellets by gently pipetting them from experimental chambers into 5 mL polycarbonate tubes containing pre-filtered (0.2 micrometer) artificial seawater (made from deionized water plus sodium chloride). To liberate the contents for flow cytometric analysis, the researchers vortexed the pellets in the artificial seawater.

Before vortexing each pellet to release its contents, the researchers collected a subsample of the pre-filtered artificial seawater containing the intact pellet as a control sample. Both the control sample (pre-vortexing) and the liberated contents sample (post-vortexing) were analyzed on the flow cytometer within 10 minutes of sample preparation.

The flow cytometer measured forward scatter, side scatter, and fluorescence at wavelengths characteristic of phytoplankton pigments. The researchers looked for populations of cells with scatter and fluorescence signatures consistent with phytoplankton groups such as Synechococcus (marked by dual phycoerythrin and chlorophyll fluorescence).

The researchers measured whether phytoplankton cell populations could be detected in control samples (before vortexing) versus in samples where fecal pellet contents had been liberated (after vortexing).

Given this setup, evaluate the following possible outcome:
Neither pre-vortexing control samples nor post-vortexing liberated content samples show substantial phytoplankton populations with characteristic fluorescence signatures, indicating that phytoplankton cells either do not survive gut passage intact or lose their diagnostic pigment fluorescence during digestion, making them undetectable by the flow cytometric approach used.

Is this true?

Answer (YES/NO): NO